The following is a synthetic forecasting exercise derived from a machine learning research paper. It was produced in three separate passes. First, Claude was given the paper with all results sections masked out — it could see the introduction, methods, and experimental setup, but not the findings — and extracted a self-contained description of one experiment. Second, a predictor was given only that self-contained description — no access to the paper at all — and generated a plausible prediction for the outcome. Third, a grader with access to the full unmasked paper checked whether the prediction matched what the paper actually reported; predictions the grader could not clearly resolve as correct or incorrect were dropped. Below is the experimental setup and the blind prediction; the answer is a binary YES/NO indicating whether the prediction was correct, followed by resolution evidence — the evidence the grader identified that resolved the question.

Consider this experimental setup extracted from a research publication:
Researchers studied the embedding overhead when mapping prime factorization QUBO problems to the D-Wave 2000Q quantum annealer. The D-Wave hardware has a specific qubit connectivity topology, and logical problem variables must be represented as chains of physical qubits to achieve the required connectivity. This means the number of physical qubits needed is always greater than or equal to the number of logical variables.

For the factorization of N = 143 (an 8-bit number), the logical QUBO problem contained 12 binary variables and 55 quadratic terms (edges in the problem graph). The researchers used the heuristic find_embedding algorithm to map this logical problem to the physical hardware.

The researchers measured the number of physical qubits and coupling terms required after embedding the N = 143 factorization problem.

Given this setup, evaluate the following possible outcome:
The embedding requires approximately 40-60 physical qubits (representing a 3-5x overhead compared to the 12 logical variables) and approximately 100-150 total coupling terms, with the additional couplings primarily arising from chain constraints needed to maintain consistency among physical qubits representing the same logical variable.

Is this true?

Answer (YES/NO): NO